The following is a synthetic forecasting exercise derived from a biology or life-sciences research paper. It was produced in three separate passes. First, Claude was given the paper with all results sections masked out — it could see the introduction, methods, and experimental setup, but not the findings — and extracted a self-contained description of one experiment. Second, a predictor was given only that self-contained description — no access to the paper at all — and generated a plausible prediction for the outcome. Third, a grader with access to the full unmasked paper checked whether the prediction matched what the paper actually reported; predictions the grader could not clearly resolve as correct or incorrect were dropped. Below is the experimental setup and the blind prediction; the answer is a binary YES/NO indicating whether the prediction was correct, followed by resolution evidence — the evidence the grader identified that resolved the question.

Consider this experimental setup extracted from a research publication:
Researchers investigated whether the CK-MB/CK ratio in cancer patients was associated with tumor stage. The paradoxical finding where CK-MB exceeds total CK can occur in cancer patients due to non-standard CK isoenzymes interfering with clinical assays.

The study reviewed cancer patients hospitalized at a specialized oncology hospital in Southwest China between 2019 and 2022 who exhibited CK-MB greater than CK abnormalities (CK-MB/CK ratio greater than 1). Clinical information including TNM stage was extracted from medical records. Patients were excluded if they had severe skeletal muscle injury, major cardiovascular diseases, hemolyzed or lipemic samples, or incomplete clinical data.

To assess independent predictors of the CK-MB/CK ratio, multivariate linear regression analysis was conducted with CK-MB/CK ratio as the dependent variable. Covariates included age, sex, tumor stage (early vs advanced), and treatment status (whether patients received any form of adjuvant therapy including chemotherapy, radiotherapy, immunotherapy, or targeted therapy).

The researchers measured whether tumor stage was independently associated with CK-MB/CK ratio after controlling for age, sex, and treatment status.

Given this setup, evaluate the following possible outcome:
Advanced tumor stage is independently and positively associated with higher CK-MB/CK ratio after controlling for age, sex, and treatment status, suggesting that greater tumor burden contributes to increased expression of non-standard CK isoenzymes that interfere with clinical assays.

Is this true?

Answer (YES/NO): NO